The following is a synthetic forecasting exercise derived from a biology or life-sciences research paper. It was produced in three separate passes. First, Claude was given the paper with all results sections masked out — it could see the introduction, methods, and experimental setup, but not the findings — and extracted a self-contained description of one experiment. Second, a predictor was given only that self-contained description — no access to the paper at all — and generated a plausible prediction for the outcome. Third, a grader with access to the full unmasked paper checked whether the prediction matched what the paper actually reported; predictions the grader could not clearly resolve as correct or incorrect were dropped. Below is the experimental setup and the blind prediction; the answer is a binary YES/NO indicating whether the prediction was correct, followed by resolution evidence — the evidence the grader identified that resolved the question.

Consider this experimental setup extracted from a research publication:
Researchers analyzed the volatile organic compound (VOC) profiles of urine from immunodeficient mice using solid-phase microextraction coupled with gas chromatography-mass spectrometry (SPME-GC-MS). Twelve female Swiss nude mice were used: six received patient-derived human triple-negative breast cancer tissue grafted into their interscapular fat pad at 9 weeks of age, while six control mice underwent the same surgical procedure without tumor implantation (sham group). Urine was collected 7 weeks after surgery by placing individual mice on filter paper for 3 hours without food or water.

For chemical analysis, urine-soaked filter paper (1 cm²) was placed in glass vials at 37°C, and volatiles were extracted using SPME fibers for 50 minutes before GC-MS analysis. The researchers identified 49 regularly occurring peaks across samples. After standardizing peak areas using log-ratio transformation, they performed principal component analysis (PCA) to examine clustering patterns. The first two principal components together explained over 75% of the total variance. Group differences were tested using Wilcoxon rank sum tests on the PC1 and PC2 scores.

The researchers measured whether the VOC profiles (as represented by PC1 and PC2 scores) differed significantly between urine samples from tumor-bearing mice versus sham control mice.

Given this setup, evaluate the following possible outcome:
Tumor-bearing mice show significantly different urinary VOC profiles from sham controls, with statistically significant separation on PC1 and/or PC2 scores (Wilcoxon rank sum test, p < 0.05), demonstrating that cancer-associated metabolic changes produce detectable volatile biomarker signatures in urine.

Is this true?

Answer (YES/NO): YES